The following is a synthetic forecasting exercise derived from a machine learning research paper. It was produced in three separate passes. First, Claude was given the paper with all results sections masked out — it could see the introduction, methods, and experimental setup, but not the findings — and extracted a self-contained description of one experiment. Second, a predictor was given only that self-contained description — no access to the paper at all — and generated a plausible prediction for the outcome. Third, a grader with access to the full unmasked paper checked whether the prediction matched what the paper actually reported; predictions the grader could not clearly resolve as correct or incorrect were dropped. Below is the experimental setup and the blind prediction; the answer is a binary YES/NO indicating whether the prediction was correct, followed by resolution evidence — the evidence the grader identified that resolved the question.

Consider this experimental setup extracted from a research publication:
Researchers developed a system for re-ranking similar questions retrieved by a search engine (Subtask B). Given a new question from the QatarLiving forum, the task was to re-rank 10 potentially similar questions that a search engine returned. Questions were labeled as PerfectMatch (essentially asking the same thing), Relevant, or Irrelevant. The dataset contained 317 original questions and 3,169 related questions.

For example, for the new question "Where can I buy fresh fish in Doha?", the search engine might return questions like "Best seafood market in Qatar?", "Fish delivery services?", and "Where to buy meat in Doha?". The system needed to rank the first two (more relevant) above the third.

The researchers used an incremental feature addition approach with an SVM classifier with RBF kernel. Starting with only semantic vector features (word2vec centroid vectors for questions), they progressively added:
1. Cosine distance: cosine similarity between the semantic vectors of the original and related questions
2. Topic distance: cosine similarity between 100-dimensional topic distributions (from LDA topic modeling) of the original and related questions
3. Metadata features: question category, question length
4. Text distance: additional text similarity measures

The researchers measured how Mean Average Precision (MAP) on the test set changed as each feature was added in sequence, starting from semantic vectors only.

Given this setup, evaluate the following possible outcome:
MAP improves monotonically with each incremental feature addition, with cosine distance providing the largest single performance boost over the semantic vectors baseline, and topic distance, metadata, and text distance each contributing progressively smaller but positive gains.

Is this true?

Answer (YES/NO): NO